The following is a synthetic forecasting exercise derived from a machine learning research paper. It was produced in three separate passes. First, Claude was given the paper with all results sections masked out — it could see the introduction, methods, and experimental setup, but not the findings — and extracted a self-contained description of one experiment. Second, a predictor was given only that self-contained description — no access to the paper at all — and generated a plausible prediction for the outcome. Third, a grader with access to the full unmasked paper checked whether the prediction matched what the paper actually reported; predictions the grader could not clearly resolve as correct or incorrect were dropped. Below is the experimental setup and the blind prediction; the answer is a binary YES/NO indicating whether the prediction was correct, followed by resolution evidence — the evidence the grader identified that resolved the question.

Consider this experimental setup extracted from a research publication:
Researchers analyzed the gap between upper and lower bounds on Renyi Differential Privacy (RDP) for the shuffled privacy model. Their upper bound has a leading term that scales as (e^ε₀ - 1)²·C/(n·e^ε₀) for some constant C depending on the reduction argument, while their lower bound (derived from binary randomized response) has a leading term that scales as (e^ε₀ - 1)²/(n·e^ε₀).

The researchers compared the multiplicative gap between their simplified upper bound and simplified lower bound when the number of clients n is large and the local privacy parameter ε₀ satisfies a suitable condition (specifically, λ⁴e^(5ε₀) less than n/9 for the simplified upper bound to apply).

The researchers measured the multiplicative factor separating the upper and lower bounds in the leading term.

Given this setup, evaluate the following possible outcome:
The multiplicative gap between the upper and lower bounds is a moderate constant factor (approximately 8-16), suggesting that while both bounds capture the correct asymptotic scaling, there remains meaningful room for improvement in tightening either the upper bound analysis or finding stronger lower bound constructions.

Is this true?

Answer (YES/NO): NO